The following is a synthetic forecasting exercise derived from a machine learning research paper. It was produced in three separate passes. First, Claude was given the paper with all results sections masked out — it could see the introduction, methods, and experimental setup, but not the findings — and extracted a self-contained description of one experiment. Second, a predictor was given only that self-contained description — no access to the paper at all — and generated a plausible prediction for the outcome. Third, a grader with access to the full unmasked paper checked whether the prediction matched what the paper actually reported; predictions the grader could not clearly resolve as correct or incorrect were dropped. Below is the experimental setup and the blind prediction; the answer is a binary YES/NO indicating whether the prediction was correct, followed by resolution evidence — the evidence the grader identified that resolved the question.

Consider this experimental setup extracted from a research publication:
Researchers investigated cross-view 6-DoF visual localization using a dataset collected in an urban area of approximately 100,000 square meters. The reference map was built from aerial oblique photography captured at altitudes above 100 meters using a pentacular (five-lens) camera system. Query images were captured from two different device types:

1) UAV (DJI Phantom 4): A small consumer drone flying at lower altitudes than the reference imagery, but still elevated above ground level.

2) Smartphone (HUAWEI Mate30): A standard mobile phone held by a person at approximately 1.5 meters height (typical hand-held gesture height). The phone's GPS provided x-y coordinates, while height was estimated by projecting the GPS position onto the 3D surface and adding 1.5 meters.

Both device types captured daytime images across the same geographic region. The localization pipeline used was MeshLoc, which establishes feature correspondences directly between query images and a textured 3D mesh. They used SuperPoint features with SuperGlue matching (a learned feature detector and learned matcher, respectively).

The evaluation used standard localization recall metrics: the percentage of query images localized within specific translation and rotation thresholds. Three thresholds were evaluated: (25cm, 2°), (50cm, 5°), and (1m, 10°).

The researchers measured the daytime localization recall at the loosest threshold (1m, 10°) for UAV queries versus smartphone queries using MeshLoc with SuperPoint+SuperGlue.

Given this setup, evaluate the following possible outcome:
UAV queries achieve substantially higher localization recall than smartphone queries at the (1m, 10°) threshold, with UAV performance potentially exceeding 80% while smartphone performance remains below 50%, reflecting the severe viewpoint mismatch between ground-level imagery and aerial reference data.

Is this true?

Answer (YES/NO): YES